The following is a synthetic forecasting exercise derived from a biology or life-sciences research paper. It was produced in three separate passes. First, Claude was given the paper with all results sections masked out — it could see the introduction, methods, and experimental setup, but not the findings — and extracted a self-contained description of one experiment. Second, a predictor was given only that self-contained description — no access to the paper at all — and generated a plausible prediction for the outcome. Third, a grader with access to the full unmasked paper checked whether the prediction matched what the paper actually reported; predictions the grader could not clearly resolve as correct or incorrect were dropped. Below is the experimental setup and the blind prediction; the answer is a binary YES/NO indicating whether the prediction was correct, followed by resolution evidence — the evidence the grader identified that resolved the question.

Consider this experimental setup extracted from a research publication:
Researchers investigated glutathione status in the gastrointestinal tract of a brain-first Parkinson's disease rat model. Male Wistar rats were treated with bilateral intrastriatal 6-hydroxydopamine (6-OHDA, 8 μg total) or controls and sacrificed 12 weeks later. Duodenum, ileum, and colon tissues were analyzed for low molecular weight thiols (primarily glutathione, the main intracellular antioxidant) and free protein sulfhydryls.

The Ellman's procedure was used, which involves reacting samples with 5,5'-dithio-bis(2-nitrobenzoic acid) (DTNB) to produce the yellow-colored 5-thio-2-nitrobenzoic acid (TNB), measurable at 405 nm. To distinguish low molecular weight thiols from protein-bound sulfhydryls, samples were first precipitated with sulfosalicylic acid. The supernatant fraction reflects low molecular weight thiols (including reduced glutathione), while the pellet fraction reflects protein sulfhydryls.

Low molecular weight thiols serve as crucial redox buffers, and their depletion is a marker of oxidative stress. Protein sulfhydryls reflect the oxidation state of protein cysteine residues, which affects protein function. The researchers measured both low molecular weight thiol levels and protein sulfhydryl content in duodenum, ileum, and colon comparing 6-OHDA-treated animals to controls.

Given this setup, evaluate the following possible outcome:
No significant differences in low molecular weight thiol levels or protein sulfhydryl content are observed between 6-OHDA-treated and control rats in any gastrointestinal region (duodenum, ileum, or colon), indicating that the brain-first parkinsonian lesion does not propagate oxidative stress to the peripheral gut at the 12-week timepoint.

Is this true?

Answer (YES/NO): YES